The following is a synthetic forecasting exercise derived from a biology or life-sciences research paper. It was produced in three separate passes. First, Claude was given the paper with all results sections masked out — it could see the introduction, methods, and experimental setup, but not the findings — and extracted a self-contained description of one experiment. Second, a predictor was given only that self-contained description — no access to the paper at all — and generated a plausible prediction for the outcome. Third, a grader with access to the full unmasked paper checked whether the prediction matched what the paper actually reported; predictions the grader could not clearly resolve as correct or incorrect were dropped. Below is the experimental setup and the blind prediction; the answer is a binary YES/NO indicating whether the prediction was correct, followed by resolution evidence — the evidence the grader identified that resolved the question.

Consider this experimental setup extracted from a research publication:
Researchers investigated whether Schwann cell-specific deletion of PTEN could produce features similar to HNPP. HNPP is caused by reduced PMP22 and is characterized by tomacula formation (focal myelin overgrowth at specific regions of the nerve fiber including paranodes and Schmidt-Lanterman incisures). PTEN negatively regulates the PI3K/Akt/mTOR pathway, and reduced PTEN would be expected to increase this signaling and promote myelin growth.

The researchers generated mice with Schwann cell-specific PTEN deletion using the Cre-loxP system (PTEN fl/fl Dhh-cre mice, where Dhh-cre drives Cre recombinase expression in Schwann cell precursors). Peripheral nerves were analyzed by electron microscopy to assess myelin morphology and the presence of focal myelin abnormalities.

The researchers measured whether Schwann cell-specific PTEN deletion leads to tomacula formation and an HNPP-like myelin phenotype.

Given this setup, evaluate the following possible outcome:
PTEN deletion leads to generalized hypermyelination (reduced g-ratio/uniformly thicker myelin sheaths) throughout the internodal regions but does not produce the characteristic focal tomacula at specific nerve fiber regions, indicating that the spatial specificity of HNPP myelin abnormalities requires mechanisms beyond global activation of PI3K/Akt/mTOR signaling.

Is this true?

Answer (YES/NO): NO